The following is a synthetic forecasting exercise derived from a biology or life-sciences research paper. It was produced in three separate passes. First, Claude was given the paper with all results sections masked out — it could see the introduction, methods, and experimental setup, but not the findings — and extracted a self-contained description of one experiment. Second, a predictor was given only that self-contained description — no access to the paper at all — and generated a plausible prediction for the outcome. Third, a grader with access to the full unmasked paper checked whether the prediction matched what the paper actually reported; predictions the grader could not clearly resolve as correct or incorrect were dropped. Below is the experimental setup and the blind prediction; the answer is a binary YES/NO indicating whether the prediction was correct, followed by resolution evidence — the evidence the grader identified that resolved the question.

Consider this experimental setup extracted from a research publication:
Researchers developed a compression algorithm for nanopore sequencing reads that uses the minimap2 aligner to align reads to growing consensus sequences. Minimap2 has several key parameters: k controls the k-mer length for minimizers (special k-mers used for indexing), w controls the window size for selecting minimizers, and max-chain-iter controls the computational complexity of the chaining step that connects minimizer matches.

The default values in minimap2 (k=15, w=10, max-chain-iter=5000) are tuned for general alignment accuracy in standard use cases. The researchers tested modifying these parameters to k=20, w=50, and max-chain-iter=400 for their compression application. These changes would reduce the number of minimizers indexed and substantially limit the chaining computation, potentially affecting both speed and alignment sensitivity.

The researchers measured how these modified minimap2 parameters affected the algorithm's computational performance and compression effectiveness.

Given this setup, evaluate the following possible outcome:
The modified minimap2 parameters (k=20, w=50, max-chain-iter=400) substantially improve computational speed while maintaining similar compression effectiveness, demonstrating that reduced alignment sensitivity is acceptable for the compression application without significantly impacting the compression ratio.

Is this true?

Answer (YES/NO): YES